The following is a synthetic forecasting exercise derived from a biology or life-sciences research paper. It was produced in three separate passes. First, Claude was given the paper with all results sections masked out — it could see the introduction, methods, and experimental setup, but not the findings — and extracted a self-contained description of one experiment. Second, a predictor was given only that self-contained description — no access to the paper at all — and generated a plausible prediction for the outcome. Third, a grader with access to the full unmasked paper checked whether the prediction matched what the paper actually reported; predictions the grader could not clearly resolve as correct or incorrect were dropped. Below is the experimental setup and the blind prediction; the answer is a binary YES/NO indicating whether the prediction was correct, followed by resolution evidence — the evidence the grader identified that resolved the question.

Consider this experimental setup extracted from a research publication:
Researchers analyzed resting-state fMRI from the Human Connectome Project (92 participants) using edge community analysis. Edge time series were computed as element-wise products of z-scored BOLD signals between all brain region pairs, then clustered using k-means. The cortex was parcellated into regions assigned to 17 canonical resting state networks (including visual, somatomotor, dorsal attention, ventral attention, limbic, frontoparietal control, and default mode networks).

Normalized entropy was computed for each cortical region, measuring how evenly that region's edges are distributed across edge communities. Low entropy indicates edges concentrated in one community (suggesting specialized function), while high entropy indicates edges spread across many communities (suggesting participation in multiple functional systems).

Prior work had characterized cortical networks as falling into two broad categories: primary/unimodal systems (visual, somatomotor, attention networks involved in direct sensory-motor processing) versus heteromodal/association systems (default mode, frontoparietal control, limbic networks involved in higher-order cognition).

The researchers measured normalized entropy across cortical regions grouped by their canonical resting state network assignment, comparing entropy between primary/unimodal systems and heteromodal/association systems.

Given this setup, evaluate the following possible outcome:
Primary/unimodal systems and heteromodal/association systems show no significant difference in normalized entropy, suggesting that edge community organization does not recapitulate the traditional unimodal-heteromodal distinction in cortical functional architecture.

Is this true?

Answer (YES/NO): NO